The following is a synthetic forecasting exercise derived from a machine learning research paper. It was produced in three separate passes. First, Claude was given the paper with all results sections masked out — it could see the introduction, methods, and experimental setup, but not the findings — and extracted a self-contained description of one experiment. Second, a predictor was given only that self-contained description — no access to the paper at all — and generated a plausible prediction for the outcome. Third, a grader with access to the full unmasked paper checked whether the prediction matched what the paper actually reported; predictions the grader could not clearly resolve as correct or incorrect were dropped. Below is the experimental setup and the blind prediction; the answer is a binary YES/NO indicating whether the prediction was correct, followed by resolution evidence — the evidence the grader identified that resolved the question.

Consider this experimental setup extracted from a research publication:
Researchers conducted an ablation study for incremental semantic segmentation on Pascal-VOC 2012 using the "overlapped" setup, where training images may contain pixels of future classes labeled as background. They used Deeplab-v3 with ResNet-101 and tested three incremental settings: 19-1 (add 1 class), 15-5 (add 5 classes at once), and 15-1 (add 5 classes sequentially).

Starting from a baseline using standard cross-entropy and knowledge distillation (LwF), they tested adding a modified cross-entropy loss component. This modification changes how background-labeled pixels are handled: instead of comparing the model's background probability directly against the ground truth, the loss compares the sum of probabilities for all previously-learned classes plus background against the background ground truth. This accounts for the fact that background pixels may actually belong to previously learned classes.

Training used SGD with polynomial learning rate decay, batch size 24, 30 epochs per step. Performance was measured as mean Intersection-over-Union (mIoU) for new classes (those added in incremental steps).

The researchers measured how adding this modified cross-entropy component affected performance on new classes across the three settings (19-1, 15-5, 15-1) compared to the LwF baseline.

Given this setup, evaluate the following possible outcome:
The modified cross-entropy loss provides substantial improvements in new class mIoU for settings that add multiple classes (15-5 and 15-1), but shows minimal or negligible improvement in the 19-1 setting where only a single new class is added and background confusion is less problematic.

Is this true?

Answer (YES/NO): NO